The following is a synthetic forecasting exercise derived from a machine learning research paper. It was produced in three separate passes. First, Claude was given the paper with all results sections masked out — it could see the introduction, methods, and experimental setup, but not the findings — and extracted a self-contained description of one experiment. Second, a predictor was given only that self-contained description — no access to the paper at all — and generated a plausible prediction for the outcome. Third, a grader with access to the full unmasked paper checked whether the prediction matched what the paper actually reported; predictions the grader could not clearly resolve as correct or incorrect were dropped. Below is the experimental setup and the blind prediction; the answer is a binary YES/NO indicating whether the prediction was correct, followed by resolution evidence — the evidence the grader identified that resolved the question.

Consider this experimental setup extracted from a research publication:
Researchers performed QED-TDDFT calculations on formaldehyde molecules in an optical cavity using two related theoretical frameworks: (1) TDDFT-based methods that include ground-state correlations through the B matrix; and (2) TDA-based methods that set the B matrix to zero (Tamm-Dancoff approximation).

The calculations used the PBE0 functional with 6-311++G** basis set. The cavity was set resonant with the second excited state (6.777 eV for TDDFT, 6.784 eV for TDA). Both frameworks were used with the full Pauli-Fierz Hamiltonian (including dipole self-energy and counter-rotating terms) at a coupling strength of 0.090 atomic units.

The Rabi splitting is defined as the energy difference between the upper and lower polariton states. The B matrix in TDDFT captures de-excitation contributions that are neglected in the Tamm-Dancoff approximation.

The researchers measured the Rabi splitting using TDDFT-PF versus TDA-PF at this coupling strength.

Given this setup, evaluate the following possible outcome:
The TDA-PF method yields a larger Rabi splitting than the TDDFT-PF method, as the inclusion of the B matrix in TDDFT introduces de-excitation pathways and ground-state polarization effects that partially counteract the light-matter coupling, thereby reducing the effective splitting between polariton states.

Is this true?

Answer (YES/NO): NO